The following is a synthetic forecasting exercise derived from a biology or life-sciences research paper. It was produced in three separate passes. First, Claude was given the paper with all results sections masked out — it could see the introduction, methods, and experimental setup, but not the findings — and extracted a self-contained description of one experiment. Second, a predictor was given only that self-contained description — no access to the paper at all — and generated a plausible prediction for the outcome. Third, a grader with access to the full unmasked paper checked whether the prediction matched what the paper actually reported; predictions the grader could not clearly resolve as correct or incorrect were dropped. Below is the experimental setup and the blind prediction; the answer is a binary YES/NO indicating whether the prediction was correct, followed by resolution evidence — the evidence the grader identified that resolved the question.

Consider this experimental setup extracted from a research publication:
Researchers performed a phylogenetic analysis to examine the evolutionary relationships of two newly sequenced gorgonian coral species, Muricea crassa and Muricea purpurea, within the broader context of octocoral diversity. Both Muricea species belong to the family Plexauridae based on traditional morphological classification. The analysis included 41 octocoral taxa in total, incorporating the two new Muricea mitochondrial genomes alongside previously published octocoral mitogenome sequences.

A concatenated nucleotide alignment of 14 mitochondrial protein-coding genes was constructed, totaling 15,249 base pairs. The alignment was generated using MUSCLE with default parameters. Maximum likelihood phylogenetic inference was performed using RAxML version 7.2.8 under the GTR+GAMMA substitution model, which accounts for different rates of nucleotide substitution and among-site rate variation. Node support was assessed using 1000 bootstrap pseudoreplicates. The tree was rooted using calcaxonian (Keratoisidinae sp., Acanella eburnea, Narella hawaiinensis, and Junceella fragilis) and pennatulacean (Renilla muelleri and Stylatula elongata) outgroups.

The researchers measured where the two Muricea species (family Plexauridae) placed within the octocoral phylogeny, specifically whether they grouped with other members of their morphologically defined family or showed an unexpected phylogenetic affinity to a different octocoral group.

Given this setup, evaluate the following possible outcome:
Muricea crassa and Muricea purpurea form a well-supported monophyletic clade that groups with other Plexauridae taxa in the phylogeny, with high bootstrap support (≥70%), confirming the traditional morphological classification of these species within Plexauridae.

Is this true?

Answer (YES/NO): NO